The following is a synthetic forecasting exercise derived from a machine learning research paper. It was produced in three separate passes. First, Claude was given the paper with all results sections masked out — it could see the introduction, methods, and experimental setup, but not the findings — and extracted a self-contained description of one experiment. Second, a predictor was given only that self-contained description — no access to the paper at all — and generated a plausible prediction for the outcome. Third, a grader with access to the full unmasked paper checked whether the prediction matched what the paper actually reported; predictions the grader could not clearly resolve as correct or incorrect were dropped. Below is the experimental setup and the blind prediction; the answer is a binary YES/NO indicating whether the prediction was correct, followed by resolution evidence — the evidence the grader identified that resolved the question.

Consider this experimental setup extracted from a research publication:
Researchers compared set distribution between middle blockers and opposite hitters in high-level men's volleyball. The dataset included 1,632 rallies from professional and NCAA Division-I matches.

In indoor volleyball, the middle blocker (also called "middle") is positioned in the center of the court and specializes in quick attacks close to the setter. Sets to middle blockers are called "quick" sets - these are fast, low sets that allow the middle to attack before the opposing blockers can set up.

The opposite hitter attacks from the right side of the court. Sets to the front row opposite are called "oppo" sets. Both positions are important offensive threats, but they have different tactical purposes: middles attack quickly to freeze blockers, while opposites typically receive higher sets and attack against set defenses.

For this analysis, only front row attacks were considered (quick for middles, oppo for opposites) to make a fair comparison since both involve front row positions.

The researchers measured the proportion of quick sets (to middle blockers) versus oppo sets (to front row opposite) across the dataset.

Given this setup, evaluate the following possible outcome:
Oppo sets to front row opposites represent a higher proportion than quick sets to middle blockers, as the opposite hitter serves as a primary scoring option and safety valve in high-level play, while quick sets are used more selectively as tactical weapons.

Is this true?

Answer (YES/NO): NO